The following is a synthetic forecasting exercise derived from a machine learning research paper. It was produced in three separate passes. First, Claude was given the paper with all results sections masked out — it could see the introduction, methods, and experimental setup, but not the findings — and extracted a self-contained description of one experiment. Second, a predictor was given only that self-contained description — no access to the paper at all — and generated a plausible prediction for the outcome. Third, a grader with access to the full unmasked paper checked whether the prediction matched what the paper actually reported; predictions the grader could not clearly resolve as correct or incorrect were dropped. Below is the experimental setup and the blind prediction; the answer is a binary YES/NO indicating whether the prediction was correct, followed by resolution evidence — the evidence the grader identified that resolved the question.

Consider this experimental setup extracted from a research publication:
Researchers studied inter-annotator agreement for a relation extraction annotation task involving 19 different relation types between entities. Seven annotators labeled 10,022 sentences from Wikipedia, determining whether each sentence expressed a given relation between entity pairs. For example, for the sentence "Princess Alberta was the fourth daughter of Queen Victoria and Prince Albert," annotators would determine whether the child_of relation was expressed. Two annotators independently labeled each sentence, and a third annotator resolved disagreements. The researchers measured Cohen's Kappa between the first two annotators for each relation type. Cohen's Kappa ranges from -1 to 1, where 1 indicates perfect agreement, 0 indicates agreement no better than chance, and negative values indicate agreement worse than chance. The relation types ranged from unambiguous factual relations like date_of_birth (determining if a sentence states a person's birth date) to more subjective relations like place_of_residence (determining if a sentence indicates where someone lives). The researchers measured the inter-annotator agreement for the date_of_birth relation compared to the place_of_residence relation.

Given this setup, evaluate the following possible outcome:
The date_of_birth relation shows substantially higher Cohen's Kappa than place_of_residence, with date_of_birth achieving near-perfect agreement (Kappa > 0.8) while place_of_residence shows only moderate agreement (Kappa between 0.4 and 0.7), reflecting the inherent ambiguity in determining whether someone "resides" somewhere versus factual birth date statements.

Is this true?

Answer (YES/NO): YES